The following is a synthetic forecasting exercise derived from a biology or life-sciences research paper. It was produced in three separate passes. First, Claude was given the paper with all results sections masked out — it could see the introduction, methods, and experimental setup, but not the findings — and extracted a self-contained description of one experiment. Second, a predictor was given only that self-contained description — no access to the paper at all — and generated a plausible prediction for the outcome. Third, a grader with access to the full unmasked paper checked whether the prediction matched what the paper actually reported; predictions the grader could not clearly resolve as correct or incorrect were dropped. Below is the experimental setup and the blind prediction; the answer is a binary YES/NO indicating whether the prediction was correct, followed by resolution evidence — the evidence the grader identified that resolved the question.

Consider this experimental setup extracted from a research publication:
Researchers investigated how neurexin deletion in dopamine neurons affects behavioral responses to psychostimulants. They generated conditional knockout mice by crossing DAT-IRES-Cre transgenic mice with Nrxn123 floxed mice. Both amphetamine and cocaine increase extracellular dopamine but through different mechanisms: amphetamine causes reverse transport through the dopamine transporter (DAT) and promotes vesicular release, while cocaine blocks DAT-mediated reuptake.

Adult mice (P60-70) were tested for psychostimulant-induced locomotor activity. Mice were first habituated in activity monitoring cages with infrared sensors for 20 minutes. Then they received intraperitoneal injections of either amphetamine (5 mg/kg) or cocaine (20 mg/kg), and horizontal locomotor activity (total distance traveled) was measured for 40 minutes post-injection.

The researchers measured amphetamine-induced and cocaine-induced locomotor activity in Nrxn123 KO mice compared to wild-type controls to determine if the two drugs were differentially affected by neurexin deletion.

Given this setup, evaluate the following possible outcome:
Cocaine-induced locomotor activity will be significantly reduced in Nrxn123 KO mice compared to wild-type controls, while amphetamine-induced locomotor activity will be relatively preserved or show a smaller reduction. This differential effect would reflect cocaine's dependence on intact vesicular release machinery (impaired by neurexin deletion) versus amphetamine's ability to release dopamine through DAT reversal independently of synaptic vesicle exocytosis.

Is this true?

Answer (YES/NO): NO